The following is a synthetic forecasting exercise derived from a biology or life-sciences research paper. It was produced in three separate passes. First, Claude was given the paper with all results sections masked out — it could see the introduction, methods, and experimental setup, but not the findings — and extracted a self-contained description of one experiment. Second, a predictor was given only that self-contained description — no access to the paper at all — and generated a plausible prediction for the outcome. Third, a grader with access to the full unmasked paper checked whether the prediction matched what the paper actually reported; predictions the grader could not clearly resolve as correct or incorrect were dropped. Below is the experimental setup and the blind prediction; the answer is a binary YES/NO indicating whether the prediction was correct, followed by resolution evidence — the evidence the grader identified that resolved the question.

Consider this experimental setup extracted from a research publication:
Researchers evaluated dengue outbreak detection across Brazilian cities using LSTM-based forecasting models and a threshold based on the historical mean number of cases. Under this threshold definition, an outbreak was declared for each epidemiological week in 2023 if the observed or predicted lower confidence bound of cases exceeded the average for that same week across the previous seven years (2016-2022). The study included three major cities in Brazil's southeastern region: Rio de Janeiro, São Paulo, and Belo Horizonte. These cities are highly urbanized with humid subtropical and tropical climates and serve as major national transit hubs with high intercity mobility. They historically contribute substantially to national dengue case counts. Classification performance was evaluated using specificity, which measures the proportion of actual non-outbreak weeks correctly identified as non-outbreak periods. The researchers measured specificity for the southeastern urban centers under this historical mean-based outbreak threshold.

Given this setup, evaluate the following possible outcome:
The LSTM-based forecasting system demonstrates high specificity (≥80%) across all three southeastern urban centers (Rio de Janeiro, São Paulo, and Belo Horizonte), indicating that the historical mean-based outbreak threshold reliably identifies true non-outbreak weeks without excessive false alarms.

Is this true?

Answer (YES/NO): NO